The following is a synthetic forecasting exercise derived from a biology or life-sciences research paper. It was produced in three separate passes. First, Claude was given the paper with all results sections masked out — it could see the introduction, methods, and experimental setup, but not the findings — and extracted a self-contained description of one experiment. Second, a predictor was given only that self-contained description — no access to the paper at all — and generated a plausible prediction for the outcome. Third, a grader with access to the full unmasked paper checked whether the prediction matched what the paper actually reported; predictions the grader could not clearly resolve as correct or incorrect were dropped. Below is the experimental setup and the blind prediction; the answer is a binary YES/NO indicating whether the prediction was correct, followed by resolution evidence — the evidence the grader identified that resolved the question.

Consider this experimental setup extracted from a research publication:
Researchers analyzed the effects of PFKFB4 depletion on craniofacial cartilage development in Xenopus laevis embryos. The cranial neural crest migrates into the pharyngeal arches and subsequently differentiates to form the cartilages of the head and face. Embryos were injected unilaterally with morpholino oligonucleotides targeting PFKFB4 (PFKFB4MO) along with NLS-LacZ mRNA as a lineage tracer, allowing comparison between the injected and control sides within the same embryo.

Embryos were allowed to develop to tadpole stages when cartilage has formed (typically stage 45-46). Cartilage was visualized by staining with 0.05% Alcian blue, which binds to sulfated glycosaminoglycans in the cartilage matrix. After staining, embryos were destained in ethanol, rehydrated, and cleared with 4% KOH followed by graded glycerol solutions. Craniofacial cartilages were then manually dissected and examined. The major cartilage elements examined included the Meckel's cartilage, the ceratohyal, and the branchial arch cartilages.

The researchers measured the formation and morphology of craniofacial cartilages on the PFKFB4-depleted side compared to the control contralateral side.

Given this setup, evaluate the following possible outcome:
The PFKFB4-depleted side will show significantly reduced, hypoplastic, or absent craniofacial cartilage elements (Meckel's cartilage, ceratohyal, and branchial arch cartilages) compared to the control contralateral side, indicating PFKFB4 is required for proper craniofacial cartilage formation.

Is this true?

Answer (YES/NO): YES